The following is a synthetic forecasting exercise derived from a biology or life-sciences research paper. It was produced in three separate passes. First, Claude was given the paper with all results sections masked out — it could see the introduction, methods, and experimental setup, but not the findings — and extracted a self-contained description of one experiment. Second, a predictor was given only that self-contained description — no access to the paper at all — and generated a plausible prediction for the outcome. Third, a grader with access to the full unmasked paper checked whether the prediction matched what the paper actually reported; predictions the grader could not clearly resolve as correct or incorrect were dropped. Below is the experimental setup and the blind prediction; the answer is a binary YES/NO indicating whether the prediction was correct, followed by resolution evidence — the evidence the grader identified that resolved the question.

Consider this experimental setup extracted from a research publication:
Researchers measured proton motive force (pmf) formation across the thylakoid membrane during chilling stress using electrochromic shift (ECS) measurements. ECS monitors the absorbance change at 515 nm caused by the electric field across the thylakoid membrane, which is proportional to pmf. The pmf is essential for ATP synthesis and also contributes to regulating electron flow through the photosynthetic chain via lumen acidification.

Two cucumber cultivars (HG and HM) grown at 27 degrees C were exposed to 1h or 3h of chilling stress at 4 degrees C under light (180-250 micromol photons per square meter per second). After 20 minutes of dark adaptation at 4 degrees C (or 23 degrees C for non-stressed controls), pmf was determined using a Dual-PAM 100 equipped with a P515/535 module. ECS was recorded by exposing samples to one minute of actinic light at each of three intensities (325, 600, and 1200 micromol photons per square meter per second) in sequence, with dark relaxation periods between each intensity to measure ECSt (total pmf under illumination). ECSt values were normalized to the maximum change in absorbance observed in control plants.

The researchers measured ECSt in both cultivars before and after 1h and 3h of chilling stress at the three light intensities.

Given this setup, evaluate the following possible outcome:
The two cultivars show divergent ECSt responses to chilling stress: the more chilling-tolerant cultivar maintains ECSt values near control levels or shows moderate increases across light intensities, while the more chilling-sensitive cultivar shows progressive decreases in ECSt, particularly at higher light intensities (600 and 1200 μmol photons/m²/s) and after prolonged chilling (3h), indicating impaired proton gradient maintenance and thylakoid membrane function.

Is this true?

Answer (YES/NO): NO